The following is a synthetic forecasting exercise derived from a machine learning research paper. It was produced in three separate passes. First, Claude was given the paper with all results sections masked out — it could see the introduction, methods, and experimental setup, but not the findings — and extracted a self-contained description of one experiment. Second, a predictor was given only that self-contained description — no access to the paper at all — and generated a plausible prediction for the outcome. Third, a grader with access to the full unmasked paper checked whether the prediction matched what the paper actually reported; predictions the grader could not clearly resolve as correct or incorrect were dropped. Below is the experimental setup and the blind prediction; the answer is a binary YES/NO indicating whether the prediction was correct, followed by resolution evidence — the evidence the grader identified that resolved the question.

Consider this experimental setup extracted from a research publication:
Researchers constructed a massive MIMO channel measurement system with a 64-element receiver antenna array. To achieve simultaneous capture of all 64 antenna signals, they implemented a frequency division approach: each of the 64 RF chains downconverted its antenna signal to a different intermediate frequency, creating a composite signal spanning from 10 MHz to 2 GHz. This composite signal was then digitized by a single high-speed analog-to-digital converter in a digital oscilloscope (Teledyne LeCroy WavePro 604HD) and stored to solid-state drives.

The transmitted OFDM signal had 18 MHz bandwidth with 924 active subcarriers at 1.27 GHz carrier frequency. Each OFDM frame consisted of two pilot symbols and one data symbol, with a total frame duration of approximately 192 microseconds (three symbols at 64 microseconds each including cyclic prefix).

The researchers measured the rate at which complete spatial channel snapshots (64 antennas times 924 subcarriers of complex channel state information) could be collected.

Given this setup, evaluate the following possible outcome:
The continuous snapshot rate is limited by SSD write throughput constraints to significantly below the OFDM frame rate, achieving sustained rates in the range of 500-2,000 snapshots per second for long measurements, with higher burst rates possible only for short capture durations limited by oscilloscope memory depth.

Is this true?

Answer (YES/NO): NO